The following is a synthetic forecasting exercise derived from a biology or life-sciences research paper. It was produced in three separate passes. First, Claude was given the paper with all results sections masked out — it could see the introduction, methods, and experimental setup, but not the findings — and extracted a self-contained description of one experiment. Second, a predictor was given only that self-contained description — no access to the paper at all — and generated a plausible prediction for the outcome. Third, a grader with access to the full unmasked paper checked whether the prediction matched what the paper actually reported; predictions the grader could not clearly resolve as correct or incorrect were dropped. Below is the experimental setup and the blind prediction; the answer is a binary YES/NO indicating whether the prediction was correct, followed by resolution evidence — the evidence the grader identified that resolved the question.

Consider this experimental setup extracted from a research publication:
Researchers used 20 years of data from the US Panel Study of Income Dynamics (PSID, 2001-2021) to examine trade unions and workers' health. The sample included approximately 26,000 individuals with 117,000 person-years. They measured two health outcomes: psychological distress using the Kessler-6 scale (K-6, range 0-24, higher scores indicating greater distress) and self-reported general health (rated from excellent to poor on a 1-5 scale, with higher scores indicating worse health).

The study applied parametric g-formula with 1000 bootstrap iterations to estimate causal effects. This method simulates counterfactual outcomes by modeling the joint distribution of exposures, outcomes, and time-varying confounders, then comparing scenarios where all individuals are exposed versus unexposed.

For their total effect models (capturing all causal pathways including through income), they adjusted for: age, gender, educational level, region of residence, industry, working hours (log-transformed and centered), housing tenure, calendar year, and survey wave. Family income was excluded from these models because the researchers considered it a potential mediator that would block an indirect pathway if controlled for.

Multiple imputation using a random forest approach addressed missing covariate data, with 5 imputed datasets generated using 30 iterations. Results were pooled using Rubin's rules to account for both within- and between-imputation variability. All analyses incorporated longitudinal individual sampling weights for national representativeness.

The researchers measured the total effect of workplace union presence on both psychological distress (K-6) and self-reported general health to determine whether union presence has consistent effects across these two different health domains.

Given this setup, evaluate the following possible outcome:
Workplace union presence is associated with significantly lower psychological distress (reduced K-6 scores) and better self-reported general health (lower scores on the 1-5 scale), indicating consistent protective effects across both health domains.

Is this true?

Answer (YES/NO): YES